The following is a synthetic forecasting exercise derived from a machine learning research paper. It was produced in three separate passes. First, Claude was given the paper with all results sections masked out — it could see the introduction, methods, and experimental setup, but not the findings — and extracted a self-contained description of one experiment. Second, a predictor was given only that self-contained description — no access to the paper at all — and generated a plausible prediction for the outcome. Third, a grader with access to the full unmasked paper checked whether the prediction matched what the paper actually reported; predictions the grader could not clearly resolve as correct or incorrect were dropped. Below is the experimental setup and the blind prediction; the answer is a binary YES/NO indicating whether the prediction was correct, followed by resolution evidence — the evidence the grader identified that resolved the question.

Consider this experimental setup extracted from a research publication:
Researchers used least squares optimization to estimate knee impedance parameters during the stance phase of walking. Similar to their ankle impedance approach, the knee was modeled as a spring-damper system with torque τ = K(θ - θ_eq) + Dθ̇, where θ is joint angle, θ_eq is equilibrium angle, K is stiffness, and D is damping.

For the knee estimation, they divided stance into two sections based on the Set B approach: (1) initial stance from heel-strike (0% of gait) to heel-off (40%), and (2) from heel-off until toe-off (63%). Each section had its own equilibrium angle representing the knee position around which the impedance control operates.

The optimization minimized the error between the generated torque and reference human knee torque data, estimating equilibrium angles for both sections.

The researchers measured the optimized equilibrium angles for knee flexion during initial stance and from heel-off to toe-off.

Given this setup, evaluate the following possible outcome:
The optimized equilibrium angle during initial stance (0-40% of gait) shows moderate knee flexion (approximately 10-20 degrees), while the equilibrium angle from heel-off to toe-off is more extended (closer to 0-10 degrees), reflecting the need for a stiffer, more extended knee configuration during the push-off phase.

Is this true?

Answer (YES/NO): NO